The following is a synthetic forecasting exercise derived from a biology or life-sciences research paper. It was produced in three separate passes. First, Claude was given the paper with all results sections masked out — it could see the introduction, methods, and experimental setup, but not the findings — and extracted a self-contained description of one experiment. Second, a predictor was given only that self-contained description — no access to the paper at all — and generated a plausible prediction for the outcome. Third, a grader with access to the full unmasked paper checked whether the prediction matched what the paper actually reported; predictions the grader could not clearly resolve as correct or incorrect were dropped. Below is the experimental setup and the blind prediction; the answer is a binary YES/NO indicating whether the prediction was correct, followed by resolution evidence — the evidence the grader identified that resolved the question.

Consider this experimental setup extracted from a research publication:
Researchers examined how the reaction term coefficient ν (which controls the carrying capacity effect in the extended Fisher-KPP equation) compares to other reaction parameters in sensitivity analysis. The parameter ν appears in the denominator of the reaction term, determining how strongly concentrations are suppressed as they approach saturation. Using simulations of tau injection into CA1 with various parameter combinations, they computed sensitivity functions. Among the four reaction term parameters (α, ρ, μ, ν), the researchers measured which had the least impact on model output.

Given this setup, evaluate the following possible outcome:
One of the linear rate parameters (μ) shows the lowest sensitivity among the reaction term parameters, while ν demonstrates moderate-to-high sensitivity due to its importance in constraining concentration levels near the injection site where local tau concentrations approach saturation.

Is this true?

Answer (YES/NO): NO